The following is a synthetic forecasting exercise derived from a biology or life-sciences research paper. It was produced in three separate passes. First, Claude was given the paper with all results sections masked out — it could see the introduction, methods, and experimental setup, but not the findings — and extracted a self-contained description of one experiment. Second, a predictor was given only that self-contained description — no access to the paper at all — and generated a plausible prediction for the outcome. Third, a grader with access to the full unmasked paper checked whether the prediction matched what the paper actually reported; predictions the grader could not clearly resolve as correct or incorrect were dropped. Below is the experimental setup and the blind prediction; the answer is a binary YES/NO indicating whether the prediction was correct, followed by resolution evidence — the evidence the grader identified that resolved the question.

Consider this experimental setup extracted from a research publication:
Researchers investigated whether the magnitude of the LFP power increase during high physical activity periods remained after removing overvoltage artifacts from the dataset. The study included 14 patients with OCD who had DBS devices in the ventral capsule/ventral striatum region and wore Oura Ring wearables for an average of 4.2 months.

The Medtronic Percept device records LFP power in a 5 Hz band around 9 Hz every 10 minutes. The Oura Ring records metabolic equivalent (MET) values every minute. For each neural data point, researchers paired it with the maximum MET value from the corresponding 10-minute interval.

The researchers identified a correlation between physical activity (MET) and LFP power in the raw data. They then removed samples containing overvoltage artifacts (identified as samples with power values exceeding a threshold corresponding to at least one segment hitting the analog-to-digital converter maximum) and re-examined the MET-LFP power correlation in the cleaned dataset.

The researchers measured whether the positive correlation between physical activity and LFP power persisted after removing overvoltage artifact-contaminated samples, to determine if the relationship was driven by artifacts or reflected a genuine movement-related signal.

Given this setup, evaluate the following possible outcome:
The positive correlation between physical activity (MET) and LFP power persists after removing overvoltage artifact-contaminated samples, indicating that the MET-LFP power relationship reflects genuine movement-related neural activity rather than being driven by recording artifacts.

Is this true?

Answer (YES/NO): NO